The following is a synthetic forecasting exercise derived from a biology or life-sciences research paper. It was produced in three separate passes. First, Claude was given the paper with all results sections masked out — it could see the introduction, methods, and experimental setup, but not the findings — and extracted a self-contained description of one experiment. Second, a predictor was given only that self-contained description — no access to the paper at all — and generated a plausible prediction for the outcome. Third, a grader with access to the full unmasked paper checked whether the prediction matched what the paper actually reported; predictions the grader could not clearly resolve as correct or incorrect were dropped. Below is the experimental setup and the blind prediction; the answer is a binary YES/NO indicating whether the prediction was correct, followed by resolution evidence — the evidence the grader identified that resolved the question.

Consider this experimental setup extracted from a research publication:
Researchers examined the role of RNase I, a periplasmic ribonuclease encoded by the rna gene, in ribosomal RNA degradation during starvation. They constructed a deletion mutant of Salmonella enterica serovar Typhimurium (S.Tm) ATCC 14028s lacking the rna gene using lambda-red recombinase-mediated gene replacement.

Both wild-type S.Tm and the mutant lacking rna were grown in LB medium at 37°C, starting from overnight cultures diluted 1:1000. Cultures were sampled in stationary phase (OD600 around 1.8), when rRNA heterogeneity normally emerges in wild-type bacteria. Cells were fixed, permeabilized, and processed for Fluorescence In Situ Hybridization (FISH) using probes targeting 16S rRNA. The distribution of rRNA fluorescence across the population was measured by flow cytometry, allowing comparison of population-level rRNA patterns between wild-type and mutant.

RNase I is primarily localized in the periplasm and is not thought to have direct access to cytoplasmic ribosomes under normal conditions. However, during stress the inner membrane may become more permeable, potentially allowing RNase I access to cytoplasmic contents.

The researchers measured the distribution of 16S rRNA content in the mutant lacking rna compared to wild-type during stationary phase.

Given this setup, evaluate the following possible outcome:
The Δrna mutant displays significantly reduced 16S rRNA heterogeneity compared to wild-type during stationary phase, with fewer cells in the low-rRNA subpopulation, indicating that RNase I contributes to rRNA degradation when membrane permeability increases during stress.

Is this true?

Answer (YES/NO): YES